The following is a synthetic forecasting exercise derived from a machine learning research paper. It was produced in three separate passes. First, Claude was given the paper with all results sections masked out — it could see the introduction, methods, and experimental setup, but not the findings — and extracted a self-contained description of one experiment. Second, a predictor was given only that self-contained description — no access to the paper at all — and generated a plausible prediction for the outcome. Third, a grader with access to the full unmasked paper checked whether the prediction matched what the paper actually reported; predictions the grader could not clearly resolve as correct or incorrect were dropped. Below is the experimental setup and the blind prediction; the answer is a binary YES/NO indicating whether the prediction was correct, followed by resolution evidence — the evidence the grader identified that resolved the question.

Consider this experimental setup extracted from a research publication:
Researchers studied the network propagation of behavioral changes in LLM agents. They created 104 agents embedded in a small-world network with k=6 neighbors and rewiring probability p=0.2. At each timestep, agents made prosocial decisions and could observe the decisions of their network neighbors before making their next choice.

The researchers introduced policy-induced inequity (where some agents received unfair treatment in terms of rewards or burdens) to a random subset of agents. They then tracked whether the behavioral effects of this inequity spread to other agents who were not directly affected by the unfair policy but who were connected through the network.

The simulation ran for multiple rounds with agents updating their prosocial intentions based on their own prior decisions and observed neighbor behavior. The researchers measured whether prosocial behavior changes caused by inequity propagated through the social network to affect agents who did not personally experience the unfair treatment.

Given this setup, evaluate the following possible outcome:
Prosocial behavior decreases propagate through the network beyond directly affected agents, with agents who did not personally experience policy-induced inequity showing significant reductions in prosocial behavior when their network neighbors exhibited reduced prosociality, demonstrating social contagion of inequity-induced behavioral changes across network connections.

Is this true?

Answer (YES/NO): YES